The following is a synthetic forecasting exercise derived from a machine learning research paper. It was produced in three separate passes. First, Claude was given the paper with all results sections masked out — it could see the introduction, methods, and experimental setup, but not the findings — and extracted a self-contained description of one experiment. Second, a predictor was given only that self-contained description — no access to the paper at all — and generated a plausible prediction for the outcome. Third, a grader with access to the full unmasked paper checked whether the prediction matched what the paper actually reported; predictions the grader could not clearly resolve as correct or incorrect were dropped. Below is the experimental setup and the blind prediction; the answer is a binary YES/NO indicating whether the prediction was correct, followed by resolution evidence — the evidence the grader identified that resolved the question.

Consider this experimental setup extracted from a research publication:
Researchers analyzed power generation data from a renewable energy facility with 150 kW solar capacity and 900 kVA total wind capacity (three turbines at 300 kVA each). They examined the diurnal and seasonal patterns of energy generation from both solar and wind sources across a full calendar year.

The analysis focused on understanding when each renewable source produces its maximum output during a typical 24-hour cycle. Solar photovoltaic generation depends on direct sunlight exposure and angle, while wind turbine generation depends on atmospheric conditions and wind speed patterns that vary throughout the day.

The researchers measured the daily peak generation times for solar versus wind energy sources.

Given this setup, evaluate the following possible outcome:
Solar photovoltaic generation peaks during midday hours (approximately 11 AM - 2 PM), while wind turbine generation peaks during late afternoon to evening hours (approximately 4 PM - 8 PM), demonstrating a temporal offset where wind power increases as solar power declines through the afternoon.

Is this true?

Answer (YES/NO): NO